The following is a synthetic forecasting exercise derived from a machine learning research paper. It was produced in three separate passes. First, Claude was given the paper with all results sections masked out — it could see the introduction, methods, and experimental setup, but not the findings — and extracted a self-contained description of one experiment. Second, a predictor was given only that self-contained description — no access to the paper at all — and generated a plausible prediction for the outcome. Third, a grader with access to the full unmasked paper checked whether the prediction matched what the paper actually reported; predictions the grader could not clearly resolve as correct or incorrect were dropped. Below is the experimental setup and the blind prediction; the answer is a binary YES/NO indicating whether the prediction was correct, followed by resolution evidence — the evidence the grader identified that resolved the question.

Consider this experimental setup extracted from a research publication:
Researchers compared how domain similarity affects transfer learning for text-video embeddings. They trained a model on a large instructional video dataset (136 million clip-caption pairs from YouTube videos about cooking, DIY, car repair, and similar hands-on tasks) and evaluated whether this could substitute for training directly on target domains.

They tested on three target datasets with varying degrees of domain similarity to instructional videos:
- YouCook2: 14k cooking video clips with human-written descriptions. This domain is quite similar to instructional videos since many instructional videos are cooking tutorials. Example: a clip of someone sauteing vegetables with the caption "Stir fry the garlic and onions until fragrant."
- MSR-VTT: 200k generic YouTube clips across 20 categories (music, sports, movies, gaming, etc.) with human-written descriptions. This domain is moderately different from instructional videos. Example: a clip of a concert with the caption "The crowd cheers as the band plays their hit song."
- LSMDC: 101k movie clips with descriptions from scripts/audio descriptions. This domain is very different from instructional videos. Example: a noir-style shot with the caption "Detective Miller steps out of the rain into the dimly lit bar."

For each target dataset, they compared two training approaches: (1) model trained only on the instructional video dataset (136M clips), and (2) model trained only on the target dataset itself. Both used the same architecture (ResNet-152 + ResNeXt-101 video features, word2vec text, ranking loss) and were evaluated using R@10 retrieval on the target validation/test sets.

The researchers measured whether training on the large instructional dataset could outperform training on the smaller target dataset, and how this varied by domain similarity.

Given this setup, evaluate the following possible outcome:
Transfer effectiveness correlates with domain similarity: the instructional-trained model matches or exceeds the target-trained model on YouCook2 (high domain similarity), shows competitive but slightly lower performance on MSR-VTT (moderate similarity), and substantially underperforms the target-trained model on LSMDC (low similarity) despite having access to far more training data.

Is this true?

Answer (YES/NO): NO